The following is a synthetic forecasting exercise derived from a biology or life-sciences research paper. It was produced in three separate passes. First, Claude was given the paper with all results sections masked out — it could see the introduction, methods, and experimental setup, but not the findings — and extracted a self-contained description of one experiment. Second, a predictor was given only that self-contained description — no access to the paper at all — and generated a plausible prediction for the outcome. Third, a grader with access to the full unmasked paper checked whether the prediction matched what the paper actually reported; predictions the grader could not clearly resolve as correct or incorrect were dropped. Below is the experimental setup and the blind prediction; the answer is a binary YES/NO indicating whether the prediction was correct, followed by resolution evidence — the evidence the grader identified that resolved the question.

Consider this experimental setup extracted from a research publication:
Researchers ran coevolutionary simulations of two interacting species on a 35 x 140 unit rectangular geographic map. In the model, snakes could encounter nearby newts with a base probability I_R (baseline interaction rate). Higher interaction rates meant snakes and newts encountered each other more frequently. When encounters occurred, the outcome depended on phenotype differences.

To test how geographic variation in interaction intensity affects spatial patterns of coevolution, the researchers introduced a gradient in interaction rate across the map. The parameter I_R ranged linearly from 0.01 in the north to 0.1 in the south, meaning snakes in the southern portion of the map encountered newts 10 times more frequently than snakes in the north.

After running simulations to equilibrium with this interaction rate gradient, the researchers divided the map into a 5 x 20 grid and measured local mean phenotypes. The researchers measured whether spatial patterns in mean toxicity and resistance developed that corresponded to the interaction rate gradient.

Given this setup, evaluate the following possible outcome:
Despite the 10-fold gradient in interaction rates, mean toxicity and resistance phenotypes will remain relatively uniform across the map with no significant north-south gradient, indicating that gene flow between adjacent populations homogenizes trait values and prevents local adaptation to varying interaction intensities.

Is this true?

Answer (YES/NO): NO